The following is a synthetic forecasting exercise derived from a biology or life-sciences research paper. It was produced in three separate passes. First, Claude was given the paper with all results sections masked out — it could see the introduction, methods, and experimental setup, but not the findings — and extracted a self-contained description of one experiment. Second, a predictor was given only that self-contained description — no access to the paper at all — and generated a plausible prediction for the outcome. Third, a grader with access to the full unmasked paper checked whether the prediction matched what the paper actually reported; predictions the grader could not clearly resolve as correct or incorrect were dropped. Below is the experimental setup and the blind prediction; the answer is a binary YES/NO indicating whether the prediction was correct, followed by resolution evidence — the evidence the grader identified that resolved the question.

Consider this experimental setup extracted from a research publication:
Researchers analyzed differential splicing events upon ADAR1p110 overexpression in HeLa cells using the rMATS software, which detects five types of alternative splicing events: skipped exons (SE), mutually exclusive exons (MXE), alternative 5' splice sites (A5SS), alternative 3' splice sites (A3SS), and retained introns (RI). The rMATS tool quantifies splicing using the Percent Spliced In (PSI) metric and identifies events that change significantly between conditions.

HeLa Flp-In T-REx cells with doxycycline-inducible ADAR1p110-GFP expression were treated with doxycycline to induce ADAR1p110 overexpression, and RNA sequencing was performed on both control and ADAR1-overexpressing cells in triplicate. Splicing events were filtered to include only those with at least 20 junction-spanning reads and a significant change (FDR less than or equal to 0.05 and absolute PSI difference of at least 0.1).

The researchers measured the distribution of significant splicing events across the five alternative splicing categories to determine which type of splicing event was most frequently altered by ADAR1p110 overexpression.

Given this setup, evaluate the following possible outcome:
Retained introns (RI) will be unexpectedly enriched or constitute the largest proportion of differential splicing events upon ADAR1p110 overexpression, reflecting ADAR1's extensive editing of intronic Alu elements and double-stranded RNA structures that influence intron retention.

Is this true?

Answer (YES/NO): NO